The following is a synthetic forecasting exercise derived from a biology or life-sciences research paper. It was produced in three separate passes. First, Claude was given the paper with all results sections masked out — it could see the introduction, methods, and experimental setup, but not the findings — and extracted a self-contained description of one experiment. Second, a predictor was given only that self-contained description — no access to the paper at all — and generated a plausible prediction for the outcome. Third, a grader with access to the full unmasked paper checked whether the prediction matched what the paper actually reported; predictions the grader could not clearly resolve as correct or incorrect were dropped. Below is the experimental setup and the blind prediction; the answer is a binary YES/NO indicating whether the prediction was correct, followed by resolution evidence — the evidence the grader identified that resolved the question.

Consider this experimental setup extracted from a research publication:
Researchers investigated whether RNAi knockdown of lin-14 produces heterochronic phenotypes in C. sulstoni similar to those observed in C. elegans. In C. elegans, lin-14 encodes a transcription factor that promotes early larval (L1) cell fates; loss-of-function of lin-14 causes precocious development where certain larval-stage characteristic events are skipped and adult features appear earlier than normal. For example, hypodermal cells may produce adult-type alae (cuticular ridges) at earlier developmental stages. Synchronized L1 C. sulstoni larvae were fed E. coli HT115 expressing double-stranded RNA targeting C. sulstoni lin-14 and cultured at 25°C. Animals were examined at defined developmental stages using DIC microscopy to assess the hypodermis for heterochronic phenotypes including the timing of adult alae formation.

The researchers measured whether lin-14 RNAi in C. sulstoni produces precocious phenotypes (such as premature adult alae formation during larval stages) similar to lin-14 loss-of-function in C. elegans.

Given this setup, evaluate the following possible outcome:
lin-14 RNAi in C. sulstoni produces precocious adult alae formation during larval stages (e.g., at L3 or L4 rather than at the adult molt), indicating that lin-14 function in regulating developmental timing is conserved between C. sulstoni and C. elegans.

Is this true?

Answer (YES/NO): YES